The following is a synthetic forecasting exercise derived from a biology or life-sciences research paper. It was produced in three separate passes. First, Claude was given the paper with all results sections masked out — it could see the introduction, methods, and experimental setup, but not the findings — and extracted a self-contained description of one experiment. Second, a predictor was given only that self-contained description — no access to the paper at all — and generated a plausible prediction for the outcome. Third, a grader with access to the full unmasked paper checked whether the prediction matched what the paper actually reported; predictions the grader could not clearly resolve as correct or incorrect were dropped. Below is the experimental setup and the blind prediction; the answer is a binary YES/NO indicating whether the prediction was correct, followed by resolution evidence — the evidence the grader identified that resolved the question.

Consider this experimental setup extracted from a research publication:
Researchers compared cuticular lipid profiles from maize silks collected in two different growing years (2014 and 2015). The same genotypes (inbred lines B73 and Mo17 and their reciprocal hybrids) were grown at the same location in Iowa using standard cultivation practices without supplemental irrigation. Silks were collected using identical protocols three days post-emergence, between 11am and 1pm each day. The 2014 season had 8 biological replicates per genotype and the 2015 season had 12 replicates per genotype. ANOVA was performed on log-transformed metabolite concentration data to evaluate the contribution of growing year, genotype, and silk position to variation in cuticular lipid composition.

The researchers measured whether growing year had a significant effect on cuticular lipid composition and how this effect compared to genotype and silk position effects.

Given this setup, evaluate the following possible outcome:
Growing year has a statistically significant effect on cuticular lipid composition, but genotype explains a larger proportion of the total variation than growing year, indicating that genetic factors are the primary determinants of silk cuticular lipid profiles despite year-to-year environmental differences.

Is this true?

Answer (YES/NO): YES